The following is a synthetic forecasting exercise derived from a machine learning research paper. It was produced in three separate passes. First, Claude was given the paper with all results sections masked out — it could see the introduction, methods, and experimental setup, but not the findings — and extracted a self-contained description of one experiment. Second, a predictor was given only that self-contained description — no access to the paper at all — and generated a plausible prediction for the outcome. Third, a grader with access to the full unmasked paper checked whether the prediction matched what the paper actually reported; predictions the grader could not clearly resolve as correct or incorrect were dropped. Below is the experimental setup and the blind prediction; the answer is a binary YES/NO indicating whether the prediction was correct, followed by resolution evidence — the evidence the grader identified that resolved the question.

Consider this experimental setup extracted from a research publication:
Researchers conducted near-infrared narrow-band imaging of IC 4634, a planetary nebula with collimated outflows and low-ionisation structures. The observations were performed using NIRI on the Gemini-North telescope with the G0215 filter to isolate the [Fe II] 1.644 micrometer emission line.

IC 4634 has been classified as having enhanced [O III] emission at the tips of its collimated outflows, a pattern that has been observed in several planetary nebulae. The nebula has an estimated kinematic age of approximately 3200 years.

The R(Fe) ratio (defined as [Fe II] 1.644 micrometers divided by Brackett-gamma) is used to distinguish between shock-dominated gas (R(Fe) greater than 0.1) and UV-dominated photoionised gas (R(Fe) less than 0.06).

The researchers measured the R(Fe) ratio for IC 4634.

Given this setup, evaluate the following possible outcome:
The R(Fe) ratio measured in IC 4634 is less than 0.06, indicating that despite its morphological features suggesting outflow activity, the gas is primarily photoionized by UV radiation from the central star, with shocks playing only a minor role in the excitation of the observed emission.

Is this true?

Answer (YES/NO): NO